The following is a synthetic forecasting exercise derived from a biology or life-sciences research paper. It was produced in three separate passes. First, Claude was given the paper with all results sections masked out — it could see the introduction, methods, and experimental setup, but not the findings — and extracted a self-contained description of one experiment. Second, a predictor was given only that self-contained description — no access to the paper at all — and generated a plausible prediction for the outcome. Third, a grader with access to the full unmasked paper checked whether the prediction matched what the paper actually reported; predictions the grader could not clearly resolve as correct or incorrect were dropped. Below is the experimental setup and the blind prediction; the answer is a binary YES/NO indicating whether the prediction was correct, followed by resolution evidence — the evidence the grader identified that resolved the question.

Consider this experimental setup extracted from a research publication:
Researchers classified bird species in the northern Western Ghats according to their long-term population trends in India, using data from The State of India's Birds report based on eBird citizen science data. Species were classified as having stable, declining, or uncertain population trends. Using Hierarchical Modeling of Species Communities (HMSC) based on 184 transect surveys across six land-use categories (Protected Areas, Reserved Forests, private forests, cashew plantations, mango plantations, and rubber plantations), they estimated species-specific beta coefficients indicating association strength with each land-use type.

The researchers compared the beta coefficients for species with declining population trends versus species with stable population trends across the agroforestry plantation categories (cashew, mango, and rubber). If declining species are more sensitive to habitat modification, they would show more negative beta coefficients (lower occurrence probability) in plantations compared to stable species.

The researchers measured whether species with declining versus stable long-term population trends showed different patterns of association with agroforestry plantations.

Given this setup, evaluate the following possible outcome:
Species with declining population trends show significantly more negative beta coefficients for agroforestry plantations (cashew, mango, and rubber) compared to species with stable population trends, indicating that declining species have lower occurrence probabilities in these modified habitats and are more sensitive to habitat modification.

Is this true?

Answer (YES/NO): YES